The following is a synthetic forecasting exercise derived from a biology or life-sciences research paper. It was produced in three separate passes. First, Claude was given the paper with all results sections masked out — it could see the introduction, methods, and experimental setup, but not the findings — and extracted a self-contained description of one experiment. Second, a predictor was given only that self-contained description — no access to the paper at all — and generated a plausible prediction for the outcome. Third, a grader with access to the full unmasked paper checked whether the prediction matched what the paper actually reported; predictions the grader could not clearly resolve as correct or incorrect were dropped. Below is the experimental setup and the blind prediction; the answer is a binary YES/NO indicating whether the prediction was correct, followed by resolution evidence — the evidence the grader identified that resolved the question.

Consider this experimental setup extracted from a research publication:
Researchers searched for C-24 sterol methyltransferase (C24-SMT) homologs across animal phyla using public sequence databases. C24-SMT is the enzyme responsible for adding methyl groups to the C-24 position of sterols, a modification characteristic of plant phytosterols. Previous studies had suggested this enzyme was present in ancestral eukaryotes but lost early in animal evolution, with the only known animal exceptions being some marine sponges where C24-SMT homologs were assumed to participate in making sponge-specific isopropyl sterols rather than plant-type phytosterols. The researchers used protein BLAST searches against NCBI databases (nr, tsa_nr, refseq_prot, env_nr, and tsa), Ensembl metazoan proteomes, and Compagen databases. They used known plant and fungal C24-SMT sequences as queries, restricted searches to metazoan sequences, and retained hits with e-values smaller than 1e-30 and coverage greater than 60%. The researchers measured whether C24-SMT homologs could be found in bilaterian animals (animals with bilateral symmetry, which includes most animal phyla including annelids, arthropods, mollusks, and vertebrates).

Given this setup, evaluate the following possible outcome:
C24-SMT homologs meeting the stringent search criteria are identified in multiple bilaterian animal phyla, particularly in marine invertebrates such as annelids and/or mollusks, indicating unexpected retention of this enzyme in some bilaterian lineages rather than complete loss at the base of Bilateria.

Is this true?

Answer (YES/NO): YES